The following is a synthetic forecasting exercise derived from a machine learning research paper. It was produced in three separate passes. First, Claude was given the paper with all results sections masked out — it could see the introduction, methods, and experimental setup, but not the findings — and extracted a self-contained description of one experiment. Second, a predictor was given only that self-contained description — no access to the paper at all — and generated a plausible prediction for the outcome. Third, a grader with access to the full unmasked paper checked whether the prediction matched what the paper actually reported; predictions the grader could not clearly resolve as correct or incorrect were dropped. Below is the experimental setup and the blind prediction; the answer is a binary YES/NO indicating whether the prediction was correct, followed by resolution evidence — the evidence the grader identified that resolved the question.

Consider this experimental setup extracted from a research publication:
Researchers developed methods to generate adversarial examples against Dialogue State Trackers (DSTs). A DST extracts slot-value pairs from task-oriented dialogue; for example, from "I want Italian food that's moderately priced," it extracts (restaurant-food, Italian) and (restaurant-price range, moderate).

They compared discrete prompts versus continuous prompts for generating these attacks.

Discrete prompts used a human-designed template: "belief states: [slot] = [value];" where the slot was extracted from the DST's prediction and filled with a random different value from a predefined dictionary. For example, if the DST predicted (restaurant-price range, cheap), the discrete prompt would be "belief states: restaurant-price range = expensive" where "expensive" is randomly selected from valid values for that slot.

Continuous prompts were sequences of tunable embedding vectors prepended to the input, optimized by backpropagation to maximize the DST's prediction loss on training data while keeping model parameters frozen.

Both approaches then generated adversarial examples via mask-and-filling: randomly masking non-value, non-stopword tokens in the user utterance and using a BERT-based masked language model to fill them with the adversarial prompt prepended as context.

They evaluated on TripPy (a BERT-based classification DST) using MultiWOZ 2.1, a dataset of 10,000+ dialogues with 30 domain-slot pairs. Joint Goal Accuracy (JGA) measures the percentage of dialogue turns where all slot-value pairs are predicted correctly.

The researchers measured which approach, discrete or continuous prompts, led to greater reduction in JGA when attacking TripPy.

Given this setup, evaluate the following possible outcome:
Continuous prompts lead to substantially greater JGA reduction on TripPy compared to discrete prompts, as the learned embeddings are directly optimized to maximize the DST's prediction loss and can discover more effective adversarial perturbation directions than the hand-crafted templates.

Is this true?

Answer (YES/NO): NO